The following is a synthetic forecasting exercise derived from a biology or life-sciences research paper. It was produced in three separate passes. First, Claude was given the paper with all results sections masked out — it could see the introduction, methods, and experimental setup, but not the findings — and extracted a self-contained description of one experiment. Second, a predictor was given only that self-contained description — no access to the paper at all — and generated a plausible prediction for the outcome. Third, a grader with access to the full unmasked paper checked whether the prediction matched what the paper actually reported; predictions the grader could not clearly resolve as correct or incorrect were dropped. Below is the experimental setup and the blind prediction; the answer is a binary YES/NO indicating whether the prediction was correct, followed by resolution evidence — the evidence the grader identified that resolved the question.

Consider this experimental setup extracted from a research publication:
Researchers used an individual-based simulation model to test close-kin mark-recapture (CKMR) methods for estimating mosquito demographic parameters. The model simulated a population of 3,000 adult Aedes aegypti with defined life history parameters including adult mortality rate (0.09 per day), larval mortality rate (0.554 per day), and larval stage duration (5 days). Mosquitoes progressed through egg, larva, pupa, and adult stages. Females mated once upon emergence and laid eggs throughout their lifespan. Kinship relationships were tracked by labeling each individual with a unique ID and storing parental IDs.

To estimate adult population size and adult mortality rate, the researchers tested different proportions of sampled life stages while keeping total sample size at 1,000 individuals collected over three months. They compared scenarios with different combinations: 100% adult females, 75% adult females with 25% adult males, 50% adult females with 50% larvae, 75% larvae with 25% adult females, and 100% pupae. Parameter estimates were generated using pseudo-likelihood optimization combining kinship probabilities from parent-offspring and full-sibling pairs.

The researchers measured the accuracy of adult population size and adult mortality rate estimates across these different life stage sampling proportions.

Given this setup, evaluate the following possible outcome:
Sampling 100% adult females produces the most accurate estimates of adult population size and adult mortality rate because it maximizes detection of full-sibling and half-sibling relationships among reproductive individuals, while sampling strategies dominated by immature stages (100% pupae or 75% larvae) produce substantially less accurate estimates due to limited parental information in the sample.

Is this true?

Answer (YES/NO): YES